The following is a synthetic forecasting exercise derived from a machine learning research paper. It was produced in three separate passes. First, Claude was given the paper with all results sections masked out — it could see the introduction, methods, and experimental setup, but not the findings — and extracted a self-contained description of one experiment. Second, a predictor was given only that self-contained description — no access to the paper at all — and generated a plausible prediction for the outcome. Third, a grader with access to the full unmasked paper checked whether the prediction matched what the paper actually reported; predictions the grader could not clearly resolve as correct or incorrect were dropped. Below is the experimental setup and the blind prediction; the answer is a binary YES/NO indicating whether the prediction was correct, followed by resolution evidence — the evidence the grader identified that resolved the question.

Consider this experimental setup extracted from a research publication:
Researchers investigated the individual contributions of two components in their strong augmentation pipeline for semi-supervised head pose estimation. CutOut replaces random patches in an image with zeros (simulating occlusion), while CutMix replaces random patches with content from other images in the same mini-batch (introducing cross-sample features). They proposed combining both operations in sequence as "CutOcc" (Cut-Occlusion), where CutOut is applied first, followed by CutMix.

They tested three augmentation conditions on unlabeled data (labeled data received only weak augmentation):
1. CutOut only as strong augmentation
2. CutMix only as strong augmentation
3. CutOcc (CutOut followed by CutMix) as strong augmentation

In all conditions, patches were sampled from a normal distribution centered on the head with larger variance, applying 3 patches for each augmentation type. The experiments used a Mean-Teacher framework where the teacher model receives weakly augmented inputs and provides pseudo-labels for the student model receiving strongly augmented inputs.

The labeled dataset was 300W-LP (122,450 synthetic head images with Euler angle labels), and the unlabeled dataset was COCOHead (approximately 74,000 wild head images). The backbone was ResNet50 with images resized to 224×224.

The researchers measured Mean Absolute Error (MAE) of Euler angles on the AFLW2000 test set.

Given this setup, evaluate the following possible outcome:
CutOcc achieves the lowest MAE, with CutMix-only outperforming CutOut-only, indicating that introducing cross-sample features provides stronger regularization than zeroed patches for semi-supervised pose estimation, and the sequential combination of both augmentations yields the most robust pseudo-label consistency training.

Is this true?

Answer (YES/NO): YES